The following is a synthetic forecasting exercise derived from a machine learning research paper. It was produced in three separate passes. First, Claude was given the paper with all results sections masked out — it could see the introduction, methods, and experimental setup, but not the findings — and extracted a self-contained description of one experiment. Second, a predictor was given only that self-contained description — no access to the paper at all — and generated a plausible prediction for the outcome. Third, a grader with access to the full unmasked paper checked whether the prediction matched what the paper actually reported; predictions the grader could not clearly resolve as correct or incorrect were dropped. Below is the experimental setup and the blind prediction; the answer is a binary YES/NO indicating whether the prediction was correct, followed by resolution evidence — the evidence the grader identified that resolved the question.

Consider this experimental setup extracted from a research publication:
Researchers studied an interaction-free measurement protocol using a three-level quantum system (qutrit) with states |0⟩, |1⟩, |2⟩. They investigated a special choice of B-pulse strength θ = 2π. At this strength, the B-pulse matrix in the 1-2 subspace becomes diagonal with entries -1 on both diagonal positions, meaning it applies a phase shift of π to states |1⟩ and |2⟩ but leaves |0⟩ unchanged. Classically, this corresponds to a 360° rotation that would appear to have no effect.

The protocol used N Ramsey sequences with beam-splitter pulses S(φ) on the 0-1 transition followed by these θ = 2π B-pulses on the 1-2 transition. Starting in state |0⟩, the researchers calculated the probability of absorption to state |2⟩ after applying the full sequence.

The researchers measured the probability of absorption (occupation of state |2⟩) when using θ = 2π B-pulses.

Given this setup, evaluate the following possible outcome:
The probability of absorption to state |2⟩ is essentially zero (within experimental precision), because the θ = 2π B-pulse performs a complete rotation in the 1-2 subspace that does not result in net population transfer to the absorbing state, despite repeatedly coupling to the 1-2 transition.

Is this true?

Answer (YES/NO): YES